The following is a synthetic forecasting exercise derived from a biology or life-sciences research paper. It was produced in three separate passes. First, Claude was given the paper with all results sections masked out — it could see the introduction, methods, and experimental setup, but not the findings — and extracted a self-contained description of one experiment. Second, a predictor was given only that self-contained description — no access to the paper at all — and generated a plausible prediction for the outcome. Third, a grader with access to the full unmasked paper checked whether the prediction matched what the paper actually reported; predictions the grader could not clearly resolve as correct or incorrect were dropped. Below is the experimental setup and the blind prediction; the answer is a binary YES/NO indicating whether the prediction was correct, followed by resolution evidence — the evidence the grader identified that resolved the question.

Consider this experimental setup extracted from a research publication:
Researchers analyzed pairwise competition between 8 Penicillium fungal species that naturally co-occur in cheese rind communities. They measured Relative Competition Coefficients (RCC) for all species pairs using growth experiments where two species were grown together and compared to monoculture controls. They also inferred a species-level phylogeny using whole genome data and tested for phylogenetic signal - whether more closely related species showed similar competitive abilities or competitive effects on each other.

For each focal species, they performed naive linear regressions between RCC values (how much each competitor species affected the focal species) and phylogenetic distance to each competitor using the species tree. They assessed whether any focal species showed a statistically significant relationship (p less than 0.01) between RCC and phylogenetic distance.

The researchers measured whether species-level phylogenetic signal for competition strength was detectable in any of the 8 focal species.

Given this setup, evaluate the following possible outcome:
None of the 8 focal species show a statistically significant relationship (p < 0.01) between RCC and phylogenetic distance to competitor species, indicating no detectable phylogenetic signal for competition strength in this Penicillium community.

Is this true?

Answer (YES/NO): YES